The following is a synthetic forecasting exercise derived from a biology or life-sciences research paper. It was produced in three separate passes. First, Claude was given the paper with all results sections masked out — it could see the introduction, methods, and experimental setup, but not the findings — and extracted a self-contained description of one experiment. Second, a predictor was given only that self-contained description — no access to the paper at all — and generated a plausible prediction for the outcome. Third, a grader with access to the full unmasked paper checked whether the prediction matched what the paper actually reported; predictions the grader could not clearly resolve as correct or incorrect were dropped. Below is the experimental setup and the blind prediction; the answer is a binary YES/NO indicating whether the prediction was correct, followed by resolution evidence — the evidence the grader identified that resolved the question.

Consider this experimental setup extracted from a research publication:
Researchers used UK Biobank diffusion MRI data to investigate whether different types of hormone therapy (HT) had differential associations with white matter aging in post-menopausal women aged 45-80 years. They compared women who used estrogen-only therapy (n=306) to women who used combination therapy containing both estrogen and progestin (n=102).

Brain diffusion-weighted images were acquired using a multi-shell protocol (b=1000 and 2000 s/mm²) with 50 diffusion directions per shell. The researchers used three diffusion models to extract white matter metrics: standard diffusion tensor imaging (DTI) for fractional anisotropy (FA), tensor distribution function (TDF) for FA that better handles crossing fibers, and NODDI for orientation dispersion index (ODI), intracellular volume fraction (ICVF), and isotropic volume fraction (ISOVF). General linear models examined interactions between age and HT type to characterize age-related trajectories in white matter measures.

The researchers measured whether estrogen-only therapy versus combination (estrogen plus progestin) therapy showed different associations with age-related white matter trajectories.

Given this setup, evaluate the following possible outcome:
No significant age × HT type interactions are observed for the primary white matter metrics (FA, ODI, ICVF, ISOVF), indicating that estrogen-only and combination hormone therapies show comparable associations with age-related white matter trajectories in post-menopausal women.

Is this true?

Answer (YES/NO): NO